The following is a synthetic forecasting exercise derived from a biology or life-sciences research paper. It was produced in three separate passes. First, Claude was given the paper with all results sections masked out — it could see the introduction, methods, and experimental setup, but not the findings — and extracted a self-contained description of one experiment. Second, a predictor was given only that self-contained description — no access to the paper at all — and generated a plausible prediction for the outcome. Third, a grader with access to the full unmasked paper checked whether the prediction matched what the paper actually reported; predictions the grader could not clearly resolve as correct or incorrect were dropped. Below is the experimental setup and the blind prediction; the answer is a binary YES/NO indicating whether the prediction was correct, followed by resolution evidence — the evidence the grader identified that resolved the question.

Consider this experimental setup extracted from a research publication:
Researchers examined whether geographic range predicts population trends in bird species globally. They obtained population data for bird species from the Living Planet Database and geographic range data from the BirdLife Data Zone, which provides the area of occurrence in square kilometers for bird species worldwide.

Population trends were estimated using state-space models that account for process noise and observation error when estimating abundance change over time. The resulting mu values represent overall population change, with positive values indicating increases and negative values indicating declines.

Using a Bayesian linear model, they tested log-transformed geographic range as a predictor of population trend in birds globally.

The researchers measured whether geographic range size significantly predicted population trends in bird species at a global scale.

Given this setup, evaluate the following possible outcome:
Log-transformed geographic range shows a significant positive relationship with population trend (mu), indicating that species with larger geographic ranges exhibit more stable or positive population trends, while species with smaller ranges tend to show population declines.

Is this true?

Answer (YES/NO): NO